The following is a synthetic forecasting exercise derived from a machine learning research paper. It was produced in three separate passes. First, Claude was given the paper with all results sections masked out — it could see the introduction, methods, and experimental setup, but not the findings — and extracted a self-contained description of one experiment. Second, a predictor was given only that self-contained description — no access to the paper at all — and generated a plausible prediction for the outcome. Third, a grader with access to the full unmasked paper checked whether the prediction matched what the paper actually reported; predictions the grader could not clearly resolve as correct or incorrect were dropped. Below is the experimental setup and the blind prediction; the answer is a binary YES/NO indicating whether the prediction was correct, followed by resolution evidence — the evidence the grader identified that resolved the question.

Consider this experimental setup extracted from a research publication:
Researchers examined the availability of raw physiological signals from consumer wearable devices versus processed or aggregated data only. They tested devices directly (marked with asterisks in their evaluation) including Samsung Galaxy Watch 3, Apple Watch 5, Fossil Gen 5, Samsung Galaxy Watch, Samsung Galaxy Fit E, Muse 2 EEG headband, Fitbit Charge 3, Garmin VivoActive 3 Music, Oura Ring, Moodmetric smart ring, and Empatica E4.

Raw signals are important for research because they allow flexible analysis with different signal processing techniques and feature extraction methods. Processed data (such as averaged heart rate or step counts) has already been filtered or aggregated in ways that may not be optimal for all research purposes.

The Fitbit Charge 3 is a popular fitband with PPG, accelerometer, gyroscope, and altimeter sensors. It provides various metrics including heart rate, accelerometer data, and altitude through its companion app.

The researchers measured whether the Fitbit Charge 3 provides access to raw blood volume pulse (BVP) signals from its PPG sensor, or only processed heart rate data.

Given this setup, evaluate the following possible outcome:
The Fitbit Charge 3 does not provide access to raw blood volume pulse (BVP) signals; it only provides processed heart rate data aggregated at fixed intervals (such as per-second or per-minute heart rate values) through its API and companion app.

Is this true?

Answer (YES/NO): YES